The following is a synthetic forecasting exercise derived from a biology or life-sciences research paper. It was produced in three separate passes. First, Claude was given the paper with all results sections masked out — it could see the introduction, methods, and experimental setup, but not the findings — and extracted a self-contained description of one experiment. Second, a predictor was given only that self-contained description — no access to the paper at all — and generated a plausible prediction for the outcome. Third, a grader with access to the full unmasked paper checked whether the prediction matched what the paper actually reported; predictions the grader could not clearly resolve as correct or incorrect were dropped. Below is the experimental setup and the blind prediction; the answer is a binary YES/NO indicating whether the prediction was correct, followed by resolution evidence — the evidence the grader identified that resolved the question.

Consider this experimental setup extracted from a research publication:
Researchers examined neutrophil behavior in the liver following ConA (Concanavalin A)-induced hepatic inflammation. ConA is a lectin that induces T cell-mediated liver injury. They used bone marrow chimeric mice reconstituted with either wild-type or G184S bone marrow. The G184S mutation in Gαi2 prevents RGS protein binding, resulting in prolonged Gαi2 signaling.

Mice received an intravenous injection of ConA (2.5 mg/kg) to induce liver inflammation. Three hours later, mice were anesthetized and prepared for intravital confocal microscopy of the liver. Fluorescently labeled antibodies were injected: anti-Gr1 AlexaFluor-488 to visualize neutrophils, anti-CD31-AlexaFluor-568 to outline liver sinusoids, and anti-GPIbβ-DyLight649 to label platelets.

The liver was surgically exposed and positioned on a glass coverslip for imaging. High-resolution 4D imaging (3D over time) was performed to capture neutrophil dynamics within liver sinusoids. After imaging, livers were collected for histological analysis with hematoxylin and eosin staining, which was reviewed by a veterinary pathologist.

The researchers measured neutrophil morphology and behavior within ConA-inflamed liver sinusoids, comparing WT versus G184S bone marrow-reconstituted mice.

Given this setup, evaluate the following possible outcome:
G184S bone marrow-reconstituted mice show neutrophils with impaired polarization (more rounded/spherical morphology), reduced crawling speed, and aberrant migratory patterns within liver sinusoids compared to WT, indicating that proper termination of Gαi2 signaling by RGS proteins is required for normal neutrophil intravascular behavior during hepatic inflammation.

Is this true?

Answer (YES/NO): NO